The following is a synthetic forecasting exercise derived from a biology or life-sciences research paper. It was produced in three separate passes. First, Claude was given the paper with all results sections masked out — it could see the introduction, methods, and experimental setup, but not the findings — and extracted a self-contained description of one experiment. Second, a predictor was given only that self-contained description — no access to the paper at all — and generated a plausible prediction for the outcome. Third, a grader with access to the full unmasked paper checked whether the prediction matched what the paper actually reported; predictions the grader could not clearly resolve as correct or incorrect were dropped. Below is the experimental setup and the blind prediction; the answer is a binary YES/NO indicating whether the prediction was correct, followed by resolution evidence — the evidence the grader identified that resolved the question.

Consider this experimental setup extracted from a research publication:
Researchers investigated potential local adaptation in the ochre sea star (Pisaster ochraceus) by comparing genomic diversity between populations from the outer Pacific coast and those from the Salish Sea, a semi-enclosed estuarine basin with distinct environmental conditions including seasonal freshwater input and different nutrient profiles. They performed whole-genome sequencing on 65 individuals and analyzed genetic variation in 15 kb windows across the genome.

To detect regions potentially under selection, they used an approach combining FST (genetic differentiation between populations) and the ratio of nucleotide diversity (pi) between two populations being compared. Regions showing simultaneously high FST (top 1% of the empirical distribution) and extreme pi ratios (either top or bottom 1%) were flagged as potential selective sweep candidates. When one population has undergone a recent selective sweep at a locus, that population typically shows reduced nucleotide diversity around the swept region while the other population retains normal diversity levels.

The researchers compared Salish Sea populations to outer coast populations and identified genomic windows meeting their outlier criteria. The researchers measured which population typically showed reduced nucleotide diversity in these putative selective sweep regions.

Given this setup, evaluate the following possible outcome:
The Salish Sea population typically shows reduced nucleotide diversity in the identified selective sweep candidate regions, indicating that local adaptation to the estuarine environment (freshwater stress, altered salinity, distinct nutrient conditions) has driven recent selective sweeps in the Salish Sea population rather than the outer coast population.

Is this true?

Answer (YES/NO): YES